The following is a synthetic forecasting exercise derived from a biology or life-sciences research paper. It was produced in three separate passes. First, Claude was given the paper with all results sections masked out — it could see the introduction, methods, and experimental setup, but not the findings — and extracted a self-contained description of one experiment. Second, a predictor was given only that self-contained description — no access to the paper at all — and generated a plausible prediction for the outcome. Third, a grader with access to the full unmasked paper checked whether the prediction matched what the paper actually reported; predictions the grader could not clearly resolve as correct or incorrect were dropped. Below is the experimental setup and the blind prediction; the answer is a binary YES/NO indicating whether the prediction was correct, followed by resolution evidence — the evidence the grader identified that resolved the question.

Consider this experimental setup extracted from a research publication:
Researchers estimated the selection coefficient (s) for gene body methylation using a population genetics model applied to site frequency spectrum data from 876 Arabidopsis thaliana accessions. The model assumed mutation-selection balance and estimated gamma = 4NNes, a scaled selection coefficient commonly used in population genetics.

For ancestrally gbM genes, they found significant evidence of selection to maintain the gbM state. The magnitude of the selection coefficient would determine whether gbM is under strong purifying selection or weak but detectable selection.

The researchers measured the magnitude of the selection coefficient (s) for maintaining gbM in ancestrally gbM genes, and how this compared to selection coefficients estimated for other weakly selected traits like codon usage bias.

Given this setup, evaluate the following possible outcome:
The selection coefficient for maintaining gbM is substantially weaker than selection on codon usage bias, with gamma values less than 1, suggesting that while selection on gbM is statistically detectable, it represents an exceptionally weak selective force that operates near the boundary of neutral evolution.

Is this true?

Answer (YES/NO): NO